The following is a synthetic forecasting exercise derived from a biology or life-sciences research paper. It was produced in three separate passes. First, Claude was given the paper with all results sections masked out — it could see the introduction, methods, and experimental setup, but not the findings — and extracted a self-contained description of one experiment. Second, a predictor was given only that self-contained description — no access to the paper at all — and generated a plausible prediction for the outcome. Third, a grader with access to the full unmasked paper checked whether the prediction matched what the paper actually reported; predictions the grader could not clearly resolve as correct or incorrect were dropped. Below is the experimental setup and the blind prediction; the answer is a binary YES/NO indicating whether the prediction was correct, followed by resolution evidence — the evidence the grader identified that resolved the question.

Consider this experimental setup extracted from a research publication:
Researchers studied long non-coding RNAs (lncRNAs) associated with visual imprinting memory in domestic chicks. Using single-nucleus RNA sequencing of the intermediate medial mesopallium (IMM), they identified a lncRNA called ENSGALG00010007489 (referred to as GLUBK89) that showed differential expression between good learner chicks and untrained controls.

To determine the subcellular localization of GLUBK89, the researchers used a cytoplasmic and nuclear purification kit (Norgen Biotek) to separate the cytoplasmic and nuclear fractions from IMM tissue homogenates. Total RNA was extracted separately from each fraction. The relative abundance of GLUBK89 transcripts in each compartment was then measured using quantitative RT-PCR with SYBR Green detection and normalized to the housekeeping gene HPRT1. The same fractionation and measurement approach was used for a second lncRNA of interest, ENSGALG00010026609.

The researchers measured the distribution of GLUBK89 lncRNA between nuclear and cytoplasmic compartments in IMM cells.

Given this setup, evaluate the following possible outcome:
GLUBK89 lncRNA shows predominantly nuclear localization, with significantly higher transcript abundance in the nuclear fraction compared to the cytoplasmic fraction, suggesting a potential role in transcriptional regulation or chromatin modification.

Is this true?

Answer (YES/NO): YES